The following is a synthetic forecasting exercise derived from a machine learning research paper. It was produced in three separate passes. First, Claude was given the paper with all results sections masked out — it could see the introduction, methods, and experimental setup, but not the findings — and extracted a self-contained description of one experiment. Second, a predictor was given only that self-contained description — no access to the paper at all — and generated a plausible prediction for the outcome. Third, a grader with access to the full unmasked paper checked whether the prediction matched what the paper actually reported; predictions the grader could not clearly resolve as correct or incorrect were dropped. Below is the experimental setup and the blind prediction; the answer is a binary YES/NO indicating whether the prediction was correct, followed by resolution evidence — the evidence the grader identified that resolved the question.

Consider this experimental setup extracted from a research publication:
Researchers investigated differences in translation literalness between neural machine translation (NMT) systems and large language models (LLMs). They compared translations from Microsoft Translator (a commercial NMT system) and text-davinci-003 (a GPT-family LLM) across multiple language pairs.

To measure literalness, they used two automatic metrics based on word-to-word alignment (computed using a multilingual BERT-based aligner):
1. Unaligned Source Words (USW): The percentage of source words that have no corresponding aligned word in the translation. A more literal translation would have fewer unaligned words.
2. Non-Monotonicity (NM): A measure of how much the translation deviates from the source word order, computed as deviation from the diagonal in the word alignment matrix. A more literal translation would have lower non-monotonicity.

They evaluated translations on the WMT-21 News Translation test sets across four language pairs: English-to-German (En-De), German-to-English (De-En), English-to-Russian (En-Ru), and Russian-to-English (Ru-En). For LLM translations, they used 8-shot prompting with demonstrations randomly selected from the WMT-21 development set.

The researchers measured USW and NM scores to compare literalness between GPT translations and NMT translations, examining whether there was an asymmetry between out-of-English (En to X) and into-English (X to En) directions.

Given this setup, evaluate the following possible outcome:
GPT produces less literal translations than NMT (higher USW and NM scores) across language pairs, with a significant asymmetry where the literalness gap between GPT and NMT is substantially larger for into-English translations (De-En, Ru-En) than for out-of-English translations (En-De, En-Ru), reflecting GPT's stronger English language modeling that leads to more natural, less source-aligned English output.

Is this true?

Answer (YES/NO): NO